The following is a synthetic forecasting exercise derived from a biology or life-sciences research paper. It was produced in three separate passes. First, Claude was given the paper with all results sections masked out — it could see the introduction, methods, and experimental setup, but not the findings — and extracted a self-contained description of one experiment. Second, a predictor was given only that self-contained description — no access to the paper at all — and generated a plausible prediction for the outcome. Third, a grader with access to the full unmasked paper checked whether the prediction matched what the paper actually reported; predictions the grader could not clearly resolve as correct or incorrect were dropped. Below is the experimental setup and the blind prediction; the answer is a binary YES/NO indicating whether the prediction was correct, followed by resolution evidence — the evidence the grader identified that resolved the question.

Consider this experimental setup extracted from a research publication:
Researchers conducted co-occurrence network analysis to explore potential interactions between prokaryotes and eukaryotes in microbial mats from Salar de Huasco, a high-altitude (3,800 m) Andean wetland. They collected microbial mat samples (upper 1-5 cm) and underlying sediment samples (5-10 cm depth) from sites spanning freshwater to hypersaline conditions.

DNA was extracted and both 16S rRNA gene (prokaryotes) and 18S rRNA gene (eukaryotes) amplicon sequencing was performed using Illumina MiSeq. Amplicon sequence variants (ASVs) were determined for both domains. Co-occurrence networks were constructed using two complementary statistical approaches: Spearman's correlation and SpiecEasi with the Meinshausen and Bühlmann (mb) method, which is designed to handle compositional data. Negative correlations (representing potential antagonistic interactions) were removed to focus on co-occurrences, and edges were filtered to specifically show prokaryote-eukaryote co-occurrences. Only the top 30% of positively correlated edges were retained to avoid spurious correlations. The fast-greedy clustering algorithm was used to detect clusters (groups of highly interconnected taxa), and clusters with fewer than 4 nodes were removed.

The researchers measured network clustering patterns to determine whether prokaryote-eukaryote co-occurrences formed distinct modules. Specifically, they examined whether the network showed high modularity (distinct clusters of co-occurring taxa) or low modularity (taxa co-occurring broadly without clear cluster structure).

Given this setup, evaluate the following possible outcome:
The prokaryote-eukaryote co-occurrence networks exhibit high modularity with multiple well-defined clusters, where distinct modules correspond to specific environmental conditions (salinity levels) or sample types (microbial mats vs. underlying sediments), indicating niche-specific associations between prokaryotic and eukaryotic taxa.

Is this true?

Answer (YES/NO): NO